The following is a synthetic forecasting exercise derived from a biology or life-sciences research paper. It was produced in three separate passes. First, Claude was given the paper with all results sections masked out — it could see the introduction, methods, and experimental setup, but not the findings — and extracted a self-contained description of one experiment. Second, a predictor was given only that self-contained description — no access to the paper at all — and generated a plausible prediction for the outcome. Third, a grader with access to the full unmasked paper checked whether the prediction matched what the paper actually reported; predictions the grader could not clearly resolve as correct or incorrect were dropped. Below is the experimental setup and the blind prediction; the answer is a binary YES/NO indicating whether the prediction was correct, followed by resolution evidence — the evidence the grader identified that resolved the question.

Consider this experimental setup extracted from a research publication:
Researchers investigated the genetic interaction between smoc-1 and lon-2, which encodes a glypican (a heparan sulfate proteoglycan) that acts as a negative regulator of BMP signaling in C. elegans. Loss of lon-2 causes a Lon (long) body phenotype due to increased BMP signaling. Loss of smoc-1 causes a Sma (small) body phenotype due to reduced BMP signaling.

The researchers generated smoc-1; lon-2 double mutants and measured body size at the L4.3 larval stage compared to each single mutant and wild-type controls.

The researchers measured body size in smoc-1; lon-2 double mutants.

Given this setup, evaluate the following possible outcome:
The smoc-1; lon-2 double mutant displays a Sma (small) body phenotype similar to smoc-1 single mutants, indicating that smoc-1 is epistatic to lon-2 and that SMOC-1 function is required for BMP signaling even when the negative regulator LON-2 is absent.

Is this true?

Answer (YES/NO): NO